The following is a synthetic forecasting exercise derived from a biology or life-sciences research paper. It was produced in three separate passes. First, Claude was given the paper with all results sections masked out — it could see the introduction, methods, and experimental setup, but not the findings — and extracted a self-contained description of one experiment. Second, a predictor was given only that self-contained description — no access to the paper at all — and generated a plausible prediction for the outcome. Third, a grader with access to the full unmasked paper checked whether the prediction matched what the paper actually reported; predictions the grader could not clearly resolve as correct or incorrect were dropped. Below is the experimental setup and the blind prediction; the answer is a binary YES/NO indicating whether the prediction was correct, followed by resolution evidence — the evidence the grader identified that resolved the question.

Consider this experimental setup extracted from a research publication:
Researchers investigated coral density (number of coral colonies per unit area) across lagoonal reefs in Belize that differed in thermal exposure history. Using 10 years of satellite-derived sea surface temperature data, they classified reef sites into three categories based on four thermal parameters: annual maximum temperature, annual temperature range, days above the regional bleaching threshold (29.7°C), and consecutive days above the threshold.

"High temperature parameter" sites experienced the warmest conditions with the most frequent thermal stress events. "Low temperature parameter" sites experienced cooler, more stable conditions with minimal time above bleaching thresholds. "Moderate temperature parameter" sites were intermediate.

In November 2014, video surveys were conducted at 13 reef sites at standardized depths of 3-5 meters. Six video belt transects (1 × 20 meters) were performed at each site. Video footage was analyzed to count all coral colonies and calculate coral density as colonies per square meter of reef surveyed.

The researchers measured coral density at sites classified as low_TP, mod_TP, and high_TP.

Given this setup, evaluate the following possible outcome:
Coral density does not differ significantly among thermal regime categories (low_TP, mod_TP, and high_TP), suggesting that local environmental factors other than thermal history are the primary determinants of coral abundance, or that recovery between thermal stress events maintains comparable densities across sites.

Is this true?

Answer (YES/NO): NO